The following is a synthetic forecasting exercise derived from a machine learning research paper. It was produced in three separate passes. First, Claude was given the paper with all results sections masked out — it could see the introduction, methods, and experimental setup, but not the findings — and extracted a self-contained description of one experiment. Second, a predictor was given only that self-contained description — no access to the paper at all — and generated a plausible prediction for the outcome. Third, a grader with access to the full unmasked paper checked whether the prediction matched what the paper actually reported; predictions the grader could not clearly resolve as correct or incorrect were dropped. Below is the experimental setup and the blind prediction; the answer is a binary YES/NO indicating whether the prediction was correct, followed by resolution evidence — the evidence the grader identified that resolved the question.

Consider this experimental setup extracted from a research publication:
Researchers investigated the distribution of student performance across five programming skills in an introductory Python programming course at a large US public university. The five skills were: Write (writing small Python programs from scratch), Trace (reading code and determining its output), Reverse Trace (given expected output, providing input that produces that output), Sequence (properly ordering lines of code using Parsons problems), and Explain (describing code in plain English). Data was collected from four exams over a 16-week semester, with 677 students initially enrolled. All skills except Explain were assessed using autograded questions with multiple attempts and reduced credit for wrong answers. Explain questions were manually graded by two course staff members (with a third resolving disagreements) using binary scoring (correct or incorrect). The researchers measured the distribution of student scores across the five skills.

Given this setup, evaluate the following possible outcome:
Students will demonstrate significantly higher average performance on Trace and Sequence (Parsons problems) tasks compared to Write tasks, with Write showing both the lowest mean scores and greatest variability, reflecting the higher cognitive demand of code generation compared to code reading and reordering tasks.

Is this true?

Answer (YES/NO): NO